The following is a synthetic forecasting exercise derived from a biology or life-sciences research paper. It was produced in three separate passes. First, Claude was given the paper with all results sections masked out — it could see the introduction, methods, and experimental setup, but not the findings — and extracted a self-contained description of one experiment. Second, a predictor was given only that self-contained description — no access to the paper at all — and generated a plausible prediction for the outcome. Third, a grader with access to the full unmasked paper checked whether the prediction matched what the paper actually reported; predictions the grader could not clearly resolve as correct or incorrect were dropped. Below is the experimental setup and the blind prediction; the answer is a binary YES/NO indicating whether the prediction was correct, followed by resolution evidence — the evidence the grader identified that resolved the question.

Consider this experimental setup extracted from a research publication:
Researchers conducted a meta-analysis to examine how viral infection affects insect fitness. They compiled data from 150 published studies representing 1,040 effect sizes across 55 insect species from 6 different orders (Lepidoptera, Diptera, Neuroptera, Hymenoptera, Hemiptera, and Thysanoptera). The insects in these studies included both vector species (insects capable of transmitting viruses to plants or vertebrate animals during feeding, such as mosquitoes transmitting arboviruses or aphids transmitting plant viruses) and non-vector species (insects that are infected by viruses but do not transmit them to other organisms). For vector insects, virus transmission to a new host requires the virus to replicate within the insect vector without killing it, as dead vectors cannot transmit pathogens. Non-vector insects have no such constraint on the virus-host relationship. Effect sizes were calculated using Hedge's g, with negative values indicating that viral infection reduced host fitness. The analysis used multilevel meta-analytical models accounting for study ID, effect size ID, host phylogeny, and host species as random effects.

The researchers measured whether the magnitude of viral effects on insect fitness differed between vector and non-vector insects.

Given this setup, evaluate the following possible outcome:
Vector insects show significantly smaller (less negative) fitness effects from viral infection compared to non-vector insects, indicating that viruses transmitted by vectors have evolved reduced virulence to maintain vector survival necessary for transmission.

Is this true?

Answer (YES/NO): YES